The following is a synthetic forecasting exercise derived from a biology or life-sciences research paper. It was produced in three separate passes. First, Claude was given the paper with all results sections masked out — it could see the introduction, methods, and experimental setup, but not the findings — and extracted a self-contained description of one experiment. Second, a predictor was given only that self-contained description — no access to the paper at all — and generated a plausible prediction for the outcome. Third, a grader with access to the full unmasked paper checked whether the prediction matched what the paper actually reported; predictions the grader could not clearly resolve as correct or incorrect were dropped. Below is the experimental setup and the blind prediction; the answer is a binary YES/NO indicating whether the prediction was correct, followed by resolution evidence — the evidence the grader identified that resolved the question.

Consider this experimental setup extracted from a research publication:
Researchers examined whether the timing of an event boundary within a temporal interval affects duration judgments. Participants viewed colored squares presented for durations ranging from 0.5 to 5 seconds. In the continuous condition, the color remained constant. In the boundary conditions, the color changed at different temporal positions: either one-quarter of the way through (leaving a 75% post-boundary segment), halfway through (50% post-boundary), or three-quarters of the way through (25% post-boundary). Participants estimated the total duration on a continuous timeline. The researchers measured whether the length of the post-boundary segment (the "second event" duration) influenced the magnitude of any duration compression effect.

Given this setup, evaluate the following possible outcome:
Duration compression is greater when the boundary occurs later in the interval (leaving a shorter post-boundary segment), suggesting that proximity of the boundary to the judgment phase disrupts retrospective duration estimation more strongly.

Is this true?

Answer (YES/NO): NO